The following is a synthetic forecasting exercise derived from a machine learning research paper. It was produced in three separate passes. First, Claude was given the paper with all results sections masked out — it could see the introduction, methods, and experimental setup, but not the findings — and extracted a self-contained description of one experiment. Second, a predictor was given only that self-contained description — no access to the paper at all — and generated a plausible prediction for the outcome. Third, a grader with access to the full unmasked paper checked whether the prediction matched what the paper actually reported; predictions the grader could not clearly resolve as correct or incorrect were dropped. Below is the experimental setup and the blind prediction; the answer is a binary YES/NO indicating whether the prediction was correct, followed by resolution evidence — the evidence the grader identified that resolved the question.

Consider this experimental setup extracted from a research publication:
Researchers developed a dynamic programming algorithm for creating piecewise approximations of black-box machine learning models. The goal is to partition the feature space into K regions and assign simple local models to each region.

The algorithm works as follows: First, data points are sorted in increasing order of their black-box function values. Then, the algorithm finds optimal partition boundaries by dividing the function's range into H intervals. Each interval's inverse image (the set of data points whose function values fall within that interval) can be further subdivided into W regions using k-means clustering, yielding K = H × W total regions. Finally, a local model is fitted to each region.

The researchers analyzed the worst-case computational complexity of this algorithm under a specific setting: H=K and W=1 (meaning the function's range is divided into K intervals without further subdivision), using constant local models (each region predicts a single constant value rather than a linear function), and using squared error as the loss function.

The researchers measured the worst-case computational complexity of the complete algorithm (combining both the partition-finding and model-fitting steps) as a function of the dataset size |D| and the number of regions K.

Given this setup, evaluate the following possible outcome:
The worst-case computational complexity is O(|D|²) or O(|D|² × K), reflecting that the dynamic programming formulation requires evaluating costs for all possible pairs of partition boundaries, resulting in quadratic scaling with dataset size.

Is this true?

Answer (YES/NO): NO